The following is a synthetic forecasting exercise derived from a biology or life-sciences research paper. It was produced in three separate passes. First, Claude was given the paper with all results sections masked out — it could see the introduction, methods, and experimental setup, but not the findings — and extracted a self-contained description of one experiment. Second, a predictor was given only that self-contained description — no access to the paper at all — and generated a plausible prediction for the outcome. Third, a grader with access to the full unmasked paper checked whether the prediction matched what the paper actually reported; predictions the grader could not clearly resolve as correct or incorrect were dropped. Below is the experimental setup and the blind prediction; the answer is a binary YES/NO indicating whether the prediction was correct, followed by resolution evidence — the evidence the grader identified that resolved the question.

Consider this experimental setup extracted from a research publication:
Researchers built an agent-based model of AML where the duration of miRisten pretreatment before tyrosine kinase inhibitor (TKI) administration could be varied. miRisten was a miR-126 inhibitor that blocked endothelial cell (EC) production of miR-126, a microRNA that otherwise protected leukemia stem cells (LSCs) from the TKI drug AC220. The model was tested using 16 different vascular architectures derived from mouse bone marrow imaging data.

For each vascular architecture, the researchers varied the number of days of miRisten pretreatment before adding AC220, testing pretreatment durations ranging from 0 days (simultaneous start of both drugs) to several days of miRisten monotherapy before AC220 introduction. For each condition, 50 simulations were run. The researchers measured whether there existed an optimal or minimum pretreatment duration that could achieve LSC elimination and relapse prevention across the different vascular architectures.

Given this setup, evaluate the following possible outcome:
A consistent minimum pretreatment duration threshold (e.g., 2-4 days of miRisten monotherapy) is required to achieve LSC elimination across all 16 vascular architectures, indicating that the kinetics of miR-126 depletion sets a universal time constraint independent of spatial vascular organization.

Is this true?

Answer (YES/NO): NO